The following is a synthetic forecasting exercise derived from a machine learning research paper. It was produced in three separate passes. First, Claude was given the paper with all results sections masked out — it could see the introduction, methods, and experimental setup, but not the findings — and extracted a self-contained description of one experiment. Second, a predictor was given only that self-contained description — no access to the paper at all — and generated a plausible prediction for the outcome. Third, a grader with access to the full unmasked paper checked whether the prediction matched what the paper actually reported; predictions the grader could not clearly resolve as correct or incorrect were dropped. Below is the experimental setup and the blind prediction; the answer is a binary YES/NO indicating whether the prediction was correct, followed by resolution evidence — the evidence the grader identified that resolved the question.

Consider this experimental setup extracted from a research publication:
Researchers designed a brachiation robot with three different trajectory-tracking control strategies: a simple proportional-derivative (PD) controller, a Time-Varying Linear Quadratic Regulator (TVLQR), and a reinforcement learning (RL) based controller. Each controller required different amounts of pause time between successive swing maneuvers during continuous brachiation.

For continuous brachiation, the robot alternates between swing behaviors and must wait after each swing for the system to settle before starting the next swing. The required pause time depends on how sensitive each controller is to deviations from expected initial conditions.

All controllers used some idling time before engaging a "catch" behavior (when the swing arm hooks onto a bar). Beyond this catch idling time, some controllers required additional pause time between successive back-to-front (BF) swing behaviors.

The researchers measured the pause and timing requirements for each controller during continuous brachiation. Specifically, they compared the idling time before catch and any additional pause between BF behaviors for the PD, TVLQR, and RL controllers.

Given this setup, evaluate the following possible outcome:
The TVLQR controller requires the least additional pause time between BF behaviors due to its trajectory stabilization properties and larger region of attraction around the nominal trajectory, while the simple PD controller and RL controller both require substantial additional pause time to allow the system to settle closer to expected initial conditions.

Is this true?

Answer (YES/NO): NO